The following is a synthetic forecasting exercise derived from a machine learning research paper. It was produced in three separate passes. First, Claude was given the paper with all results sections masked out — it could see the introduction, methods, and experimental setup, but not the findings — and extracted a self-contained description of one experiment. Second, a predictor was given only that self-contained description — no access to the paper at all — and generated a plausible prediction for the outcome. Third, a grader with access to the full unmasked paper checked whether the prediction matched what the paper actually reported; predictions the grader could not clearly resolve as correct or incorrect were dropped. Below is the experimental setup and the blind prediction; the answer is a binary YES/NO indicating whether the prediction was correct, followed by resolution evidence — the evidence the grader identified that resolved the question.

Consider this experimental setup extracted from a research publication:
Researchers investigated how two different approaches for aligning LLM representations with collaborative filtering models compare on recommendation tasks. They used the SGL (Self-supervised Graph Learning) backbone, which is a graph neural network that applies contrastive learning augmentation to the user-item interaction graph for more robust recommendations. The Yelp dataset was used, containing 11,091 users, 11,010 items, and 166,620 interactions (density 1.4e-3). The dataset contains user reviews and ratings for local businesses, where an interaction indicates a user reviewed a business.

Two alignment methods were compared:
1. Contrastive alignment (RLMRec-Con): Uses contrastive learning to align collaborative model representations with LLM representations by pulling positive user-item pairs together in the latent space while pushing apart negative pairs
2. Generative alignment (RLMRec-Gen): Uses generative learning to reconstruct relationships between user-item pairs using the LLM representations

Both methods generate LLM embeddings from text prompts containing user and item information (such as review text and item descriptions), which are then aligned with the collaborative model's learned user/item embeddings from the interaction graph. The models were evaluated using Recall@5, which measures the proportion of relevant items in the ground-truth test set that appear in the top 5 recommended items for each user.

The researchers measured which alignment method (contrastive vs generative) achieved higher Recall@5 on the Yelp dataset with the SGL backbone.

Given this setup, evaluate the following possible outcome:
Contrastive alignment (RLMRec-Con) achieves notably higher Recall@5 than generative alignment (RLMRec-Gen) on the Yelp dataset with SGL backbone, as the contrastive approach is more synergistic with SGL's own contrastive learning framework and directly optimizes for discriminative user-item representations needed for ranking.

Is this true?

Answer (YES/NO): NO